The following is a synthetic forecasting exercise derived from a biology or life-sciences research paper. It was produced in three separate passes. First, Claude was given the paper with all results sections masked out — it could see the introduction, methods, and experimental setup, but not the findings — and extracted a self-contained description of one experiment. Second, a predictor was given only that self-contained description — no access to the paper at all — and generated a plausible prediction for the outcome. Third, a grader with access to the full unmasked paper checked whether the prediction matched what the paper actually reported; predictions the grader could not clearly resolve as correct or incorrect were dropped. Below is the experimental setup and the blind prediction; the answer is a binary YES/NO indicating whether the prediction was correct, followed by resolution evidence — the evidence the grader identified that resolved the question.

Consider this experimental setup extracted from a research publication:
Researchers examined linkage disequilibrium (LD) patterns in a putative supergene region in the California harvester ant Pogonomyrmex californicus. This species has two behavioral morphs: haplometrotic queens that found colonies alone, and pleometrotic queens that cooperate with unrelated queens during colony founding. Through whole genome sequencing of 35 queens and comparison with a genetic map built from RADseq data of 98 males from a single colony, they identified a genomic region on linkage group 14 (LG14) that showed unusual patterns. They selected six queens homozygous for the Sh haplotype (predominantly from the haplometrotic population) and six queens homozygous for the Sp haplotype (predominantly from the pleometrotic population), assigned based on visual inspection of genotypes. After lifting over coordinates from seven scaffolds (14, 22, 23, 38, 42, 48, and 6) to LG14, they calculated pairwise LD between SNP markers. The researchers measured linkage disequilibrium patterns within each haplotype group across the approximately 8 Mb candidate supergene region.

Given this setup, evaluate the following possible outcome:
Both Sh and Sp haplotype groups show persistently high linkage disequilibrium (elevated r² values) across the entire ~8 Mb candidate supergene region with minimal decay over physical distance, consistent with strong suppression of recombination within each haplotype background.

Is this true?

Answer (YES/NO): NO